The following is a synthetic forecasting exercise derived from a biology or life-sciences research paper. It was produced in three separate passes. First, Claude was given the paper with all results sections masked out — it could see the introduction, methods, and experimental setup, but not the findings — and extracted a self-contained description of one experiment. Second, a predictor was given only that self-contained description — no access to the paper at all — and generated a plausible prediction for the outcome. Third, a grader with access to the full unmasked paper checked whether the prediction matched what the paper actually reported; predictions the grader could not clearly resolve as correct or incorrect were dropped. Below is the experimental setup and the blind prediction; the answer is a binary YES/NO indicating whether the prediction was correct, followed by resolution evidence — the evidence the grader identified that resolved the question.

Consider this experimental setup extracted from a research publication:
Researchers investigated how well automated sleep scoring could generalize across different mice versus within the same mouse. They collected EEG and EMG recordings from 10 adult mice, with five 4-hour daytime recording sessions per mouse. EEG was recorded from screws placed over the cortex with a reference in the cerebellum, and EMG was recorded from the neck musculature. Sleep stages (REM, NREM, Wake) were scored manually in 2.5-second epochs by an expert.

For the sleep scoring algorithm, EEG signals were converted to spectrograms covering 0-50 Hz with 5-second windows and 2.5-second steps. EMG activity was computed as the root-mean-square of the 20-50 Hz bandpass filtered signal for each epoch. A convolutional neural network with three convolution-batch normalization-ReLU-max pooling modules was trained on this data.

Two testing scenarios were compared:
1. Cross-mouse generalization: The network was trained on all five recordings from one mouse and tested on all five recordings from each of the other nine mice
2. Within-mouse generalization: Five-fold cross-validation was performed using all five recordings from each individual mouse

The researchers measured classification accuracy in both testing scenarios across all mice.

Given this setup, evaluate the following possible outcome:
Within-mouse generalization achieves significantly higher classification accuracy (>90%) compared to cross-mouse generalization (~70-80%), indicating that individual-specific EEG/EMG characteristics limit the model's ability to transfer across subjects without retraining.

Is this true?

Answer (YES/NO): NO